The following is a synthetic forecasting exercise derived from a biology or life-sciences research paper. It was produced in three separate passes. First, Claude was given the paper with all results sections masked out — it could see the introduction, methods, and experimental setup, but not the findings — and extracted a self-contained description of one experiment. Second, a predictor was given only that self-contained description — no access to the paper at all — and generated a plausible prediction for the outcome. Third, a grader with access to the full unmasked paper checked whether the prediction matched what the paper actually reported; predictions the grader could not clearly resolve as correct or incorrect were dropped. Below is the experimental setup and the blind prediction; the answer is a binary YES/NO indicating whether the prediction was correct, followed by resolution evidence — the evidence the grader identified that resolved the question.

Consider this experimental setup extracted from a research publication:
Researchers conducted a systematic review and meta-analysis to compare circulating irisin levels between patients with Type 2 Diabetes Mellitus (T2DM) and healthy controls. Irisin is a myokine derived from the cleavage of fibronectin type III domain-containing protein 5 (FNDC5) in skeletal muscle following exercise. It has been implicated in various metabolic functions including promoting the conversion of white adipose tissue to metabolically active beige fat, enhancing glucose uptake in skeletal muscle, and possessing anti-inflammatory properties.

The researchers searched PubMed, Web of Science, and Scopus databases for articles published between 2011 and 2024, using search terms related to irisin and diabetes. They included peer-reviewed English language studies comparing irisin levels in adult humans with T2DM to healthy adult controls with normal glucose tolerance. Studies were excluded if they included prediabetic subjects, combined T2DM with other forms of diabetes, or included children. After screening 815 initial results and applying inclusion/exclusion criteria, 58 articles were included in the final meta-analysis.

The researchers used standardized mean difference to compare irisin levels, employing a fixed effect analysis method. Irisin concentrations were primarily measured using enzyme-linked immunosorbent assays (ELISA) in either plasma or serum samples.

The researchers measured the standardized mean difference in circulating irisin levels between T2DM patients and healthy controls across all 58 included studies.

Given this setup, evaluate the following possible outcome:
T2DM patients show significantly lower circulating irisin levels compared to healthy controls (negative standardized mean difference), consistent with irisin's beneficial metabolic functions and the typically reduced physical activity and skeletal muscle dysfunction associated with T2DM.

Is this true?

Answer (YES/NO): YES